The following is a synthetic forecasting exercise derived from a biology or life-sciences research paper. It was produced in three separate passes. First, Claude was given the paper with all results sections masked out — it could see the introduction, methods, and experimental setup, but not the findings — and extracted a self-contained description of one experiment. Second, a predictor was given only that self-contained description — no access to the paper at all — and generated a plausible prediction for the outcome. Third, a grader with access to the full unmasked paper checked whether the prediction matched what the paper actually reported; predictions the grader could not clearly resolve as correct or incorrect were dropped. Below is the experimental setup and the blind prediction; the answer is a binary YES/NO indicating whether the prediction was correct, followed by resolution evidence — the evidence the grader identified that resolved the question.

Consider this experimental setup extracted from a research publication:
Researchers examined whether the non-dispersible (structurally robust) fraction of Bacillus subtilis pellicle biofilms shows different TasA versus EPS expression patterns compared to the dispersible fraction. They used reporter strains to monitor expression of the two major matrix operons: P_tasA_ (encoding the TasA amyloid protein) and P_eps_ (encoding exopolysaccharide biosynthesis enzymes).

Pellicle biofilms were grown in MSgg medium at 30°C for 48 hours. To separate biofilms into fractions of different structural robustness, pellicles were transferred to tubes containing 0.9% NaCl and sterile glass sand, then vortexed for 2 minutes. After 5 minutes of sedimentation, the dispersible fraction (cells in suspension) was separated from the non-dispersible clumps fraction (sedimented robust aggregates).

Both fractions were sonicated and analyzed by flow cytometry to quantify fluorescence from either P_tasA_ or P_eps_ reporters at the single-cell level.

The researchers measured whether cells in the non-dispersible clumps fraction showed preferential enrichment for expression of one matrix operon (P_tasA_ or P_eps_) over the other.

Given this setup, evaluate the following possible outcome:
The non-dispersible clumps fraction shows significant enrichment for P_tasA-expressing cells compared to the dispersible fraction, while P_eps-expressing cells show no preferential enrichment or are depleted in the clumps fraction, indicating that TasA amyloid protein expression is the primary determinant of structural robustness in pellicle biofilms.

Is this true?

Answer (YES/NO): NO